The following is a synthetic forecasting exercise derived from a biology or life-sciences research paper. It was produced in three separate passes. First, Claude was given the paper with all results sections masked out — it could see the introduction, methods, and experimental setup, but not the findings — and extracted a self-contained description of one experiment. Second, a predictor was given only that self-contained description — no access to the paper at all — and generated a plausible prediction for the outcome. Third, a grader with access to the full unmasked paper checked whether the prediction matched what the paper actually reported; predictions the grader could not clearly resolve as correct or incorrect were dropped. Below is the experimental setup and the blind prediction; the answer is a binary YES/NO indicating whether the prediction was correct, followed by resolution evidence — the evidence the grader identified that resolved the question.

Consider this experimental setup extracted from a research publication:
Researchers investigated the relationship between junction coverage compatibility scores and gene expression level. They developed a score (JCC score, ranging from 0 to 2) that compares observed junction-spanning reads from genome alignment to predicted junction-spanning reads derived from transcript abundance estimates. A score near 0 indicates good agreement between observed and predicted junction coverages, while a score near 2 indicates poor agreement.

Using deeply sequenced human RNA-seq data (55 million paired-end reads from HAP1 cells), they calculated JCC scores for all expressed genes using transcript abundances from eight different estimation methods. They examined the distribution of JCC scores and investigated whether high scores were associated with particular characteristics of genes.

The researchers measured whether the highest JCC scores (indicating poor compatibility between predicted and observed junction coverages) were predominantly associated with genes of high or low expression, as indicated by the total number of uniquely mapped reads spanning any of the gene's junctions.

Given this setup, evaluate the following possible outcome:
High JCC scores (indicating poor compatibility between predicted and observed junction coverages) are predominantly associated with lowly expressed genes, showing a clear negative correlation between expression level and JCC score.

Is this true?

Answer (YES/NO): YES